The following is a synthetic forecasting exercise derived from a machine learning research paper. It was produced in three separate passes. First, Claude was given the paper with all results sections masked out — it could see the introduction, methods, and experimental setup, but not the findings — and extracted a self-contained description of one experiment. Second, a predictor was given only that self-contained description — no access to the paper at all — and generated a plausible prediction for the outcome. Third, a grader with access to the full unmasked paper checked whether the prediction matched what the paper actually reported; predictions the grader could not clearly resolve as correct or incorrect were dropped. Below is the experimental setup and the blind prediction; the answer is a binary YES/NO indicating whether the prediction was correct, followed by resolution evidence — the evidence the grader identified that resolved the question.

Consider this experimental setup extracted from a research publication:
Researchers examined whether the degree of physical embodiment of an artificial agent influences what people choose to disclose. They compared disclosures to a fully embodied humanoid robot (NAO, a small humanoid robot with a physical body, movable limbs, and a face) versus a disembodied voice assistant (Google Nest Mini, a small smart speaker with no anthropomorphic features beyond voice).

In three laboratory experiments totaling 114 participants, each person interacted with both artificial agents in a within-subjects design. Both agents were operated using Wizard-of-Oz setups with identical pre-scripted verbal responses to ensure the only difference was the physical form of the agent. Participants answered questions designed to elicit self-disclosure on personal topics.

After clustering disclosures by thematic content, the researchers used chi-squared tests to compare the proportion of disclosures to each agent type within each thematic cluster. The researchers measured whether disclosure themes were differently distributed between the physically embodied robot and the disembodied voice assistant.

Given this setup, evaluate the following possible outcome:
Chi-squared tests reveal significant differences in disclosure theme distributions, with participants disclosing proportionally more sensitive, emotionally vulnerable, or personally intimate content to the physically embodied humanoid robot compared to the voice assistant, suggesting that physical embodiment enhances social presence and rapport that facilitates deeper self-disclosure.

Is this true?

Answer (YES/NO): NO